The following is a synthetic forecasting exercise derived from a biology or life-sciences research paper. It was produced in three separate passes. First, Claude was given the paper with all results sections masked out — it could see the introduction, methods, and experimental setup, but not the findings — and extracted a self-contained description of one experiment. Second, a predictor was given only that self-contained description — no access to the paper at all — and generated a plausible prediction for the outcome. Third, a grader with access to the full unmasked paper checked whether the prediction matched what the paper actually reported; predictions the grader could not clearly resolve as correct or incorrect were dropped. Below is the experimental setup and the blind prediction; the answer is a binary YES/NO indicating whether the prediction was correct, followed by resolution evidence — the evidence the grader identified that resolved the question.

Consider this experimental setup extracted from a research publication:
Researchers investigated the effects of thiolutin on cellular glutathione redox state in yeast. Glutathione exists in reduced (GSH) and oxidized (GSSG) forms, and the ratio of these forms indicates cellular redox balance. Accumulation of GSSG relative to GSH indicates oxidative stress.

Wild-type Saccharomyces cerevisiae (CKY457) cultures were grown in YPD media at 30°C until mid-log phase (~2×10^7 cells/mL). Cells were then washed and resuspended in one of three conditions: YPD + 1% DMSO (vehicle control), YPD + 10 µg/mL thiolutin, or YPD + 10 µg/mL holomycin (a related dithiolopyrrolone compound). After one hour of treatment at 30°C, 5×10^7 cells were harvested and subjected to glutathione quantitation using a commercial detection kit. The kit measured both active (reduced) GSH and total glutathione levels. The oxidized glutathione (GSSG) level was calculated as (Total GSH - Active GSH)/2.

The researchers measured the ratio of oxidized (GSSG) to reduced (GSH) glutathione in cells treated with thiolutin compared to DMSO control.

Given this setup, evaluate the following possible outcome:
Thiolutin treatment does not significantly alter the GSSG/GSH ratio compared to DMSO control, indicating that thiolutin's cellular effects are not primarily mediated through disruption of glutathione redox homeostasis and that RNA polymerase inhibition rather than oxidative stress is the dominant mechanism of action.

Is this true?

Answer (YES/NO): NO